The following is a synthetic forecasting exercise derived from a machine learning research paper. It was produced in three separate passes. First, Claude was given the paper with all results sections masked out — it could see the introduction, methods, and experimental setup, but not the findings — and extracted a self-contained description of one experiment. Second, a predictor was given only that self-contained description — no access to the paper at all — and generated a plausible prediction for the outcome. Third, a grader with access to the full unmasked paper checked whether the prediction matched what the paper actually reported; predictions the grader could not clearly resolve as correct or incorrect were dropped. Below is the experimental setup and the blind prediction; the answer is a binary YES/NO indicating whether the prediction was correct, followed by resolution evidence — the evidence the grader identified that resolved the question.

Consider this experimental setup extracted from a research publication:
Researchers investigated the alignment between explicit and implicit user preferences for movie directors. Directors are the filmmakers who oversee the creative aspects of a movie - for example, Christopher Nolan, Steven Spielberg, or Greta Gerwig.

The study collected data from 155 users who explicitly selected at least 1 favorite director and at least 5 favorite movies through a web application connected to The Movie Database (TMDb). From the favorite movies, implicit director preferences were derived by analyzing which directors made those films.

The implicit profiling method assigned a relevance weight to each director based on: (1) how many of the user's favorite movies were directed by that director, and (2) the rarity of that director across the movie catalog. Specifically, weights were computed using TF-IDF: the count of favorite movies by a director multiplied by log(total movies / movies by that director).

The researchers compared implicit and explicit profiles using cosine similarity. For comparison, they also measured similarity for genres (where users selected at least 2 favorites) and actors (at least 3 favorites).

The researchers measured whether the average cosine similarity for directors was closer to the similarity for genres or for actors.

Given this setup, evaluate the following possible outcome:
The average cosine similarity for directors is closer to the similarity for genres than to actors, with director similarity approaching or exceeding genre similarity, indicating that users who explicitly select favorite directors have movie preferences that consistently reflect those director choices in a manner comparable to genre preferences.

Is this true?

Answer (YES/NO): NO